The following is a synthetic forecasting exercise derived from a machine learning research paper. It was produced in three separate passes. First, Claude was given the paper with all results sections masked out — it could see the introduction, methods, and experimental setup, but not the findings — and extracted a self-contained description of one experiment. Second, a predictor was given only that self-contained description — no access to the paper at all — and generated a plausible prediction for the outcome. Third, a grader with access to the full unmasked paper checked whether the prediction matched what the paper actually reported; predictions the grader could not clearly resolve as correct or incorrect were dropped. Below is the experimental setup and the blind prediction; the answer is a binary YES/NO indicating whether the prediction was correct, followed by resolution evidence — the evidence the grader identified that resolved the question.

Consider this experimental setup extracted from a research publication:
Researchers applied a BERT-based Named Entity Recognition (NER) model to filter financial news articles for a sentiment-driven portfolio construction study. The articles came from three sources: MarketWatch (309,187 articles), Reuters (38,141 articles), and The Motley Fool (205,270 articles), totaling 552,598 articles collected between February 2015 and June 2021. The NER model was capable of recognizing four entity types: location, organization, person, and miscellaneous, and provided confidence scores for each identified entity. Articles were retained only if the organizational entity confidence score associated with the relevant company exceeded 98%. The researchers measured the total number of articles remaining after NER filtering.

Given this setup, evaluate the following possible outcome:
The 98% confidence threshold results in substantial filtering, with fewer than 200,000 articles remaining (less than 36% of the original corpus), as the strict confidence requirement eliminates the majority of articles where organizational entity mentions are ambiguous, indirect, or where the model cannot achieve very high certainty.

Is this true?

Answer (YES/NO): NO